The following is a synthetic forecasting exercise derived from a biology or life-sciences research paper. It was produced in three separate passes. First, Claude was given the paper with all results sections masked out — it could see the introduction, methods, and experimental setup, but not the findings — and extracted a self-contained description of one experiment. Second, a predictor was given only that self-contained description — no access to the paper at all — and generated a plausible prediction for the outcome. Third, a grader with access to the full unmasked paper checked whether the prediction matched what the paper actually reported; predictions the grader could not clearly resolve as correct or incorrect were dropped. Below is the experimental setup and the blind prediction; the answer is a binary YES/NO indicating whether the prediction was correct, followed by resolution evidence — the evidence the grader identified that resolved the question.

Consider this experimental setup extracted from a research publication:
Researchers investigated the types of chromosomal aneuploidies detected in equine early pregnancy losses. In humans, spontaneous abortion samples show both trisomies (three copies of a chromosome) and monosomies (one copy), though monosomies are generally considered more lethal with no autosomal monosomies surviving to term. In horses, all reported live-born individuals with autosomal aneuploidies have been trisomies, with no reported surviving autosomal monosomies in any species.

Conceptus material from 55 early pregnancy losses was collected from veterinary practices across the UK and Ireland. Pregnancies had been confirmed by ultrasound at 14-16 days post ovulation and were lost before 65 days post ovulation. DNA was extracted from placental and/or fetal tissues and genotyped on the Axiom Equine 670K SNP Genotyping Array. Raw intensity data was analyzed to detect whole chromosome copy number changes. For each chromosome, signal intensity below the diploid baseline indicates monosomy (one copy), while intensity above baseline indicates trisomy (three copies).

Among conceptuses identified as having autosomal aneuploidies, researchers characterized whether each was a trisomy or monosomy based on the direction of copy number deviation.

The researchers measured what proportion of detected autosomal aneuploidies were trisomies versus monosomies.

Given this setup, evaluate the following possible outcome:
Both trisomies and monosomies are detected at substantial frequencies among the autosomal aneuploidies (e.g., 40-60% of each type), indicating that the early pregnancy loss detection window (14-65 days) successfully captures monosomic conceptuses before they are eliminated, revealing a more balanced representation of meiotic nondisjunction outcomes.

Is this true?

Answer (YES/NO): NO